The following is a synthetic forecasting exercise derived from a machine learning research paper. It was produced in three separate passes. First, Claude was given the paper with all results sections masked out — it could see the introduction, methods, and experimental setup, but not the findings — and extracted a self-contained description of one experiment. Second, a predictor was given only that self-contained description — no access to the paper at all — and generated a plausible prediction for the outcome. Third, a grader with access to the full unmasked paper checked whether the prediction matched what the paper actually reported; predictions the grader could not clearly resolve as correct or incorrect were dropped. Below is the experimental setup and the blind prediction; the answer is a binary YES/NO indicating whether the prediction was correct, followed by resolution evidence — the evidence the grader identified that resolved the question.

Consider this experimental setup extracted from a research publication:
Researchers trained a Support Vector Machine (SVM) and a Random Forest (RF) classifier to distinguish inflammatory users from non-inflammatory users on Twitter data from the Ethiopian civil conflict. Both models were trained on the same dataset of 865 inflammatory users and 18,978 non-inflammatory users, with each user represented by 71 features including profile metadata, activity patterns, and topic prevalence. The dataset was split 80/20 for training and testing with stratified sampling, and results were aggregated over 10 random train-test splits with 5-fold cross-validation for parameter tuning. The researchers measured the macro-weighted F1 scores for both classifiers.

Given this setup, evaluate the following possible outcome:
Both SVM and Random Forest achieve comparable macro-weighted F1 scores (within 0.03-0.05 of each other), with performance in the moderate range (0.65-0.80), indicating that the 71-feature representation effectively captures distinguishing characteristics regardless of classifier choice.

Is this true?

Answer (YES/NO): NO